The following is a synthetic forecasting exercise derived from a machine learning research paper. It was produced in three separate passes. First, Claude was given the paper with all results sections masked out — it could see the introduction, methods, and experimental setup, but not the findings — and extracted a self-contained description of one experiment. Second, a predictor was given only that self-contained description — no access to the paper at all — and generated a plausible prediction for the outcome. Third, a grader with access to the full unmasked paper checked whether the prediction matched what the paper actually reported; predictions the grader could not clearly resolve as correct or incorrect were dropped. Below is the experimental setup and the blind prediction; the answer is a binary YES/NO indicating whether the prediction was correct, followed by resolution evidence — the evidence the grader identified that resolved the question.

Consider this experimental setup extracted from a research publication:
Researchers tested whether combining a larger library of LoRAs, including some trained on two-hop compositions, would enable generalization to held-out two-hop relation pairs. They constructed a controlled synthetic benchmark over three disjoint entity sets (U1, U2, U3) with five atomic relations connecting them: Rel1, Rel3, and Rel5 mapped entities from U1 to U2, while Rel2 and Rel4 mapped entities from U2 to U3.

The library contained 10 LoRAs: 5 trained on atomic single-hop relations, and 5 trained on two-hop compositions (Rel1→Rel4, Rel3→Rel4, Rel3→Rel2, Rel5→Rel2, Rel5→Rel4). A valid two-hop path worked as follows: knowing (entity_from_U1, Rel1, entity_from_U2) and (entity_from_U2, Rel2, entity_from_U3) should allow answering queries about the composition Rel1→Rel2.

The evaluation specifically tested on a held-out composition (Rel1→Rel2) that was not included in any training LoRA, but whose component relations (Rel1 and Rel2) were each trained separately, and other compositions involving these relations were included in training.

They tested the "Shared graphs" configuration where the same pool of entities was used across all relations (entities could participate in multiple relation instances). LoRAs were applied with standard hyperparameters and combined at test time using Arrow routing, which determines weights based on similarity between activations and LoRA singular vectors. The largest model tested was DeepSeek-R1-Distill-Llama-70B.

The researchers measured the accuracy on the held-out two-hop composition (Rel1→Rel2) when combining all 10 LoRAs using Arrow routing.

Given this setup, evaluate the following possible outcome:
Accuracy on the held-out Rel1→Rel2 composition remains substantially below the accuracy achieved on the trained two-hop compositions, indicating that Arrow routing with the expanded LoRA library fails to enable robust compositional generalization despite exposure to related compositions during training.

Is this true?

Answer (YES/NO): YES